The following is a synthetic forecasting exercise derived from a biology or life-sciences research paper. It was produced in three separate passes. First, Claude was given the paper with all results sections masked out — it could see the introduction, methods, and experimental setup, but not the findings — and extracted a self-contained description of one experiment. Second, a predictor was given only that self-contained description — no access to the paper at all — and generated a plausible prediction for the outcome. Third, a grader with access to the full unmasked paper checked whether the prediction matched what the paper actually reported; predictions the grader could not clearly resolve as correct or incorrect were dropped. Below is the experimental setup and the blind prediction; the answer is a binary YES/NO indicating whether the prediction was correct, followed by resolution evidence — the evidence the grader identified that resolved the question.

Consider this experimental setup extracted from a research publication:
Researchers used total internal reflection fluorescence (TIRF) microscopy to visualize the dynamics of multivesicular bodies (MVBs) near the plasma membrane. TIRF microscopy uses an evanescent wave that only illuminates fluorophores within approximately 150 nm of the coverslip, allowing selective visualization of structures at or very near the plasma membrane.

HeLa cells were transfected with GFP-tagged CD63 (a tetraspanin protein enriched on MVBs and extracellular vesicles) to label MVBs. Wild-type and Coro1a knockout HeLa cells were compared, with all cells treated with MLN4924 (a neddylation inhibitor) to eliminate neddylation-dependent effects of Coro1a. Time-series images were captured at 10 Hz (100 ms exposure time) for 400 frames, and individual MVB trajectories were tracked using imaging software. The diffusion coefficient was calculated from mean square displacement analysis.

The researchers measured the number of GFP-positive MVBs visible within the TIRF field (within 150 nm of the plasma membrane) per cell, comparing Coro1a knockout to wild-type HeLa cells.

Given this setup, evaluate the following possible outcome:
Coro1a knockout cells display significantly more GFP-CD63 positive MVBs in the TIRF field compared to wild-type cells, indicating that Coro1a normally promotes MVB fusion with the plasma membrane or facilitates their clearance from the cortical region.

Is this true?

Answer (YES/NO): NO